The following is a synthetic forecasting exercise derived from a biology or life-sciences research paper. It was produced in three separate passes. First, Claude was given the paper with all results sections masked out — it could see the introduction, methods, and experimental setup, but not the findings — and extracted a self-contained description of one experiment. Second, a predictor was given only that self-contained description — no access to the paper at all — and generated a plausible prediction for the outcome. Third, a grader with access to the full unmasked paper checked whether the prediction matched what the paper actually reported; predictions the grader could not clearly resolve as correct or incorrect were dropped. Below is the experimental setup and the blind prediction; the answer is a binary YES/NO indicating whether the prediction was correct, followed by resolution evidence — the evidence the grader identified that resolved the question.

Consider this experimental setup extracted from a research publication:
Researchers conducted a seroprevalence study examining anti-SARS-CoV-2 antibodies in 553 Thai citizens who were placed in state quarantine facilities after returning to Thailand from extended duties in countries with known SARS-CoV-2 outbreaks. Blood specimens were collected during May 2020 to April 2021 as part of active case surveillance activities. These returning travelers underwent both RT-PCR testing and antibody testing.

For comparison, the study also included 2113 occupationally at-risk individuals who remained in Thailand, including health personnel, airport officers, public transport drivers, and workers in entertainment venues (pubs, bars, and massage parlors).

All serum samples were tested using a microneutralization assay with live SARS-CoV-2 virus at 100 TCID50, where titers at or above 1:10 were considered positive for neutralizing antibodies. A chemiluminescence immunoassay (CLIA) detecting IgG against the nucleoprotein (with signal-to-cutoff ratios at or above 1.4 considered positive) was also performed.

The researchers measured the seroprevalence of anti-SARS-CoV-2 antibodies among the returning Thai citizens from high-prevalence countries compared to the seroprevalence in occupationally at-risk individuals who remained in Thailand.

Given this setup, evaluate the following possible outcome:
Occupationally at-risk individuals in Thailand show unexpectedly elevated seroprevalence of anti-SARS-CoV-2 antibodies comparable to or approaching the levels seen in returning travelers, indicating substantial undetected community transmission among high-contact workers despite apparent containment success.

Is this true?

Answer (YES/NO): NO